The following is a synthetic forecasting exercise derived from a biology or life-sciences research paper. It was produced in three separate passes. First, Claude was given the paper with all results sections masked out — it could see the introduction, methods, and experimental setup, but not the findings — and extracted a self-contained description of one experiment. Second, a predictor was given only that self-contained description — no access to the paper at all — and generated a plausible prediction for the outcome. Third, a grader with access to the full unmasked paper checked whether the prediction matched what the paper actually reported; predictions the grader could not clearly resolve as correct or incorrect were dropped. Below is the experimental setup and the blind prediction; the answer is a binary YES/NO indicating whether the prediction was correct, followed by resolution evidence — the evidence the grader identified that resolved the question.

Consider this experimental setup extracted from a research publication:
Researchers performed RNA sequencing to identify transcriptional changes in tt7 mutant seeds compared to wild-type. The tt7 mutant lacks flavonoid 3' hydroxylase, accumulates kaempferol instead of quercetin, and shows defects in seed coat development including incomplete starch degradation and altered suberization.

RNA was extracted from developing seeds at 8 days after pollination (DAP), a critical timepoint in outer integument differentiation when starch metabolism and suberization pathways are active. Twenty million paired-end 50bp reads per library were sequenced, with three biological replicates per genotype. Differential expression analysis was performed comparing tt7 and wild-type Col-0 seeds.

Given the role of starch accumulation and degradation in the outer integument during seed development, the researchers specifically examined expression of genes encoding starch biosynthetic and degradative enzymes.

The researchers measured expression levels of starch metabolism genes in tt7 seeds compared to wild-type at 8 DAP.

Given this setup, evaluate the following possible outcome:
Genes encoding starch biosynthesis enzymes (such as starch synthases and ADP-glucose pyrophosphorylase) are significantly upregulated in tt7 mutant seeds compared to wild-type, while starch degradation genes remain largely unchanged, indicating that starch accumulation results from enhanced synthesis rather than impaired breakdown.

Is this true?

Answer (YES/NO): NO